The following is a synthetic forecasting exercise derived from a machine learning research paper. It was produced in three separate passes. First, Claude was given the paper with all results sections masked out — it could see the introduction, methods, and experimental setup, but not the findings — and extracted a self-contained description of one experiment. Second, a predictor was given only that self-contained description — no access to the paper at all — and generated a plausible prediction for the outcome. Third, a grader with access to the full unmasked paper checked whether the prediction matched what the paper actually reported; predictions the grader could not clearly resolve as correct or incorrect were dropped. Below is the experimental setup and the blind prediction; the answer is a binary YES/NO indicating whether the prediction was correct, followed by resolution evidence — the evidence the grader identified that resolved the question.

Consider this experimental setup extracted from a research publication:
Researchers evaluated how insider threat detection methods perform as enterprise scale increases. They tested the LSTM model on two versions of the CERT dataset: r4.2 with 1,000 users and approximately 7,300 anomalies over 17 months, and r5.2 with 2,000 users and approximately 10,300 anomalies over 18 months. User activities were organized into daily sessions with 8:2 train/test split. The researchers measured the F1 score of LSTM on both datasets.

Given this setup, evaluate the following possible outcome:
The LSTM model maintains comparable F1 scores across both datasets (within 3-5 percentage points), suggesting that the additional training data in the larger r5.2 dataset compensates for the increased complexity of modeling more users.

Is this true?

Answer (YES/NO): YES